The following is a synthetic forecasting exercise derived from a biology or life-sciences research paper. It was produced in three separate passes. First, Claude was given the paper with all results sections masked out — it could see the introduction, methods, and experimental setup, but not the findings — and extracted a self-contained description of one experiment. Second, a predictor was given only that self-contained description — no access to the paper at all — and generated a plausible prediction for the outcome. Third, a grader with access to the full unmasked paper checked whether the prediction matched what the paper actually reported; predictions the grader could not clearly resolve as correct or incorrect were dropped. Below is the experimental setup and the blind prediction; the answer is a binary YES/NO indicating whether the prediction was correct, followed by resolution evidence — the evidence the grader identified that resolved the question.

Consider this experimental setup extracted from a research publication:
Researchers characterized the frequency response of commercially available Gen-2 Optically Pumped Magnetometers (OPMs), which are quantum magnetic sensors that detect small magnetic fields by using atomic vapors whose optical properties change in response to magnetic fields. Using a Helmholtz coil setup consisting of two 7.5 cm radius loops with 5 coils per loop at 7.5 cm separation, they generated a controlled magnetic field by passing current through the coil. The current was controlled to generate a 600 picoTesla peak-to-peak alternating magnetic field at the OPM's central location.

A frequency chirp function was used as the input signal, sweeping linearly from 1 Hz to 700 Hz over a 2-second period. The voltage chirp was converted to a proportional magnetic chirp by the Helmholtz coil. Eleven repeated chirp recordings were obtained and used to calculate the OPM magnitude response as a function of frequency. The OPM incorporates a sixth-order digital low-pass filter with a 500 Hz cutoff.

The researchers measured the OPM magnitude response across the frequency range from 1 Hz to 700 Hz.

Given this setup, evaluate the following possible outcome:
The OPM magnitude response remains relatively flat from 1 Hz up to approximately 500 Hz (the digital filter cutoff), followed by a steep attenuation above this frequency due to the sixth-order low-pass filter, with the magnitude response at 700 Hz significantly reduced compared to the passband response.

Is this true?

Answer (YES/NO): NO